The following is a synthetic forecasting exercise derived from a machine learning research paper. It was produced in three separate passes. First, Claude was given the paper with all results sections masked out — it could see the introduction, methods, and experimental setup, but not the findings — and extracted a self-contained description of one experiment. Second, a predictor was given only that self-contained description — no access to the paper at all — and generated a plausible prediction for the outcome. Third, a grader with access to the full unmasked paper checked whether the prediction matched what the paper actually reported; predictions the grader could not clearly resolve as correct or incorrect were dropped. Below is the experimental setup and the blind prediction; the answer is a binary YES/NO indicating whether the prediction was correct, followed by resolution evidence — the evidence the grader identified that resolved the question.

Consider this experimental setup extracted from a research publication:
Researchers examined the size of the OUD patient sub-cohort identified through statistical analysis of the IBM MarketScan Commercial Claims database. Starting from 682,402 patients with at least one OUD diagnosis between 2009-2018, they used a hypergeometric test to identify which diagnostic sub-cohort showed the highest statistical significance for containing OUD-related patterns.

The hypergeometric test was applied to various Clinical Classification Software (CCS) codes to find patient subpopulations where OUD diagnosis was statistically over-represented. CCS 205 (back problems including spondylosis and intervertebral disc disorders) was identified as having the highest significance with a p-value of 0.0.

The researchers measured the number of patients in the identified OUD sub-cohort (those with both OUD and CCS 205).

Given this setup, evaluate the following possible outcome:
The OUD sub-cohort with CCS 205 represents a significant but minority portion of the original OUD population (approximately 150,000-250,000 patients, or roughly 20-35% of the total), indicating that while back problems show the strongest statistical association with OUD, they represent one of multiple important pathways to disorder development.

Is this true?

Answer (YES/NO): YES